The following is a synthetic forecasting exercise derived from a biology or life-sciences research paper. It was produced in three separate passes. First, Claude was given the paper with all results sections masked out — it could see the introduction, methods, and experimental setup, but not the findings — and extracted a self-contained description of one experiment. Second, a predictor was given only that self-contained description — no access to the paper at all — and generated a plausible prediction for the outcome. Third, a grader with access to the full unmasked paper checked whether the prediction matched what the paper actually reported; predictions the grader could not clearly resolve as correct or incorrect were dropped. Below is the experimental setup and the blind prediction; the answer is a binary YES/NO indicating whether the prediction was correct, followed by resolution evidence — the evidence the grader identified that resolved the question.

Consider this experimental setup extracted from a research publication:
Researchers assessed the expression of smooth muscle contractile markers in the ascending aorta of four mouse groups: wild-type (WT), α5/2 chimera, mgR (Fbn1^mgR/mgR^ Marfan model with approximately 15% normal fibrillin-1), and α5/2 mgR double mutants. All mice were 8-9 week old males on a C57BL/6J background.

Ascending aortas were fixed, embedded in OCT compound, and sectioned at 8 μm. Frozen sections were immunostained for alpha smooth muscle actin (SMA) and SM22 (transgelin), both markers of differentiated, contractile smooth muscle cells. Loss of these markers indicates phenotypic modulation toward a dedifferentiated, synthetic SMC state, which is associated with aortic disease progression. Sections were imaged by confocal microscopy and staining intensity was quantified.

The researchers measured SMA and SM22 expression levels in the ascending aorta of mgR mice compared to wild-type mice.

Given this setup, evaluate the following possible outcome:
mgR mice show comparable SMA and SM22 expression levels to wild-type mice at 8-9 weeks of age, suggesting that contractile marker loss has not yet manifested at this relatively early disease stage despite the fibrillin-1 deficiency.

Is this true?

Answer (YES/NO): NO